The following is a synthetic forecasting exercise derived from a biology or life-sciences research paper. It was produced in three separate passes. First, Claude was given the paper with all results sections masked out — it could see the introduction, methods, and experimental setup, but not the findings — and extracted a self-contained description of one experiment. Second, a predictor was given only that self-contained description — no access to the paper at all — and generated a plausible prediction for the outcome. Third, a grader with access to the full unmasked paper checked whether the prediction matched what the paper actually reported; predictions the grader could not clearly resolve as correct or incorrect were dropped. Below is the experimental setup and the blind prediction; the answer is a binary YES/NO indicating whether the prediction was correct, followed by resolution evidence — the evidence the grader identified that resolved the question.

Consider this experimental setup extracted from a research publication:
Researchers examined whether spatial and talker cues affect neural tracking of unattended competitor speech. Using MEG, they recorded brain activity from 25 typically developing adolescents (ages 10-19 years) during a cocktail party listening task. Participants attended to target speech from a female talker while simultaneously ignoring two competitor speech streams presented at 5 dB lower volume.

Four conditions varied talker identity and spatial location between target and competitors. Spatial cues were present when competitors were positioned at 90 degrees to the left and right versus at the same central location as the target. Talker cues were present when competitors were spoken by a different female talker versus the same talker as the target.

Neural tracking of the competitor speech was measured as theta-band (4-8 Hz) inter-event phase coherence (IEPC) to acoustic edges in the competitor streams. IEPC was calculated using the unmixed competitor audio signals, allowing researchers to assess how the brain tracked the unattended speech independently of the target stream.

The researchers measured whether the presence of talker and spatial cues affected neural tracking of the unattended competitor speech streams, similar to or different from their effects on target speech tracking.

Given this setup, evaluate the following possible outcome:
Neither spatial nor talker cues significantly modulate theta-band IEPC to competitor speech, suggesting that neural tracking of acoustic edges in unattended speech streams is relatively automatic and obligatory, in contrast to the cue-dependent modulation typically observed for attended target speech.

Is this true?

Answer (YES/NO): NO